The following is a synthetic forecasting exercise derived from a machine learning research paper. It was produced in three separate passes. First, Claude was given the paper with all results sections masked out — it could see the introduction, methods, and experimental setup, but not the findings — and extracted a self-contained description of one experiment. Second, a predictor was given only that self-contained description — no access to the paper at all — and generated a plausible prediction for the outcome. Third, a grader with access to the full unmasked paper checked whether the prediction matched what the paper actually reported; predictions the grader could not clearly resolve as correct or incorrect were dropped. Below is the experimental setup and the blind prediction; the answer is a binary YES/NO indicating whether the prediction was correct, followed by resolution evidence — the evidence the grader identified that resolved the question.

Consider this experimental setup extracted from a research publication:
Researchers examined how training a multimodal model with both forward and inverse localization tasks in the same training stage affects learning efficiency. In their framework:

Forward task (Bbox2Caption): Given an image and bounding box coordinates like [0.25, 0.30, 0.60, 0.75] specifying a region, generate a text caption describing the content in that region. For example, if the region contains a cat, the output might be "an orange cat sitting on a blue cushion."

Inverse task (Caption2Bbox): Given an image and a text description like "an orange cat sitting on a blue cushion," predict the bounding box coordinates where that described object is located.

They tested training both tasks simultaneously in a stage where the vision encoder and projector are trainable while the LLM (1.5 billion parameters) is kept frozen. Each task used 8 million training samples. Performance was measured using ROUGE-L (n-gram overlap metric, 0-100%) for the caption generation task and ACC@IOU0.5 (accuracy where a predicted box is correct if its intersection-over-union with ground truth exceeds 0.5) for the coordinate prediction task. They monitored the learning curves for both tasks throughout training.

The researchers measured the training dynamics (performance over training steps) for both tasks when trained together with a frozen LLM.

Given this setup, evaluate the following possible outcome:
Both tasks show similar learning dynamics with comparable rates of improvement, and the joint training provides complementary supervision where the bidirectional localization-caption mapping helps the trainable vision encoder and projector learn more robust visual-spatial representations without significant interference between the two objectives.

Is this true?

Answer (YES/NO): NO